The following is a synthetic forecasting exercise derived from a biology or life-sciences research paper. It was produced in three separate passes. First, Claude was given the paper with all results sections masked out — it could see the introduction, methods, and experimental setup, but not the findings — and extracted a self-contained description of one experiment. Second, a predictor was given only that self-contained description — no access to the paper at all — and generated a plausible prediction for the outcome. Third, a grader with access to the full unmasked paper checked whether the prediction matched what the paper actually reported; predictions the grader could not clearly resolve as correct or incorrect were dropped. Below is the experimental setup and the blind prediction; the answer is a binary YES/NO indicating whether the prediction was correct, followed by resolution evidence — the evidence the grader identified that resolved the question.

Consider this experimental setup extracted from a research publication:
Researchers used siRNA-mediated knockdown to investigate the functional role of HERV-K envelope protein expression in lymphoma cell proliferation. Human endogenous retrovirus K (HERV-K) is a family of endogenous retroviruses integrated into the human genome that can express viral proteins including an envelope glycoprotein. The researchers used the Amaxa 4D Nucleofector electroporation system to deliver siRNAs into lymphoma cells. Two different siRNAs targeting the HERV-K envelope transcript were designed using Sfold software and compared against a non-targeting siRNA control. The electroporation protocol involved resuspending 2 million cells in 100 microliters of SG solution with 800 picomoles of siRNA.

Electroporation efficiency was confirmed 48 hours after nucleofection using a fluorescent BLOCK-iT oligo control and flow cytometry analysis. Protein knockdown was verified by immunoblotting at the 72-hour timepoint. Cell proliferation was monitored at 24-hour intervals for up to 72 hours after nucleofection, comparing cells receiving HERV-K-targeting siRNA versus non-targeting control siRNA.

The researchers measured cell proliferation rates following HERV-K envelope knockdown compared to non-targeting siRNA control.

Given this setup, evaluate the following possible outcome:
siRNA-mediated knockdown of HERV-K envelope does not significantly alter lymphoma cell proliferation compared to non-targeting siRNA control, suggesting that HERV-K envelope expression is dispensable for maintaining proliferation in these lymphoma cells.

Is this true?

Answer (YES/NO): NO